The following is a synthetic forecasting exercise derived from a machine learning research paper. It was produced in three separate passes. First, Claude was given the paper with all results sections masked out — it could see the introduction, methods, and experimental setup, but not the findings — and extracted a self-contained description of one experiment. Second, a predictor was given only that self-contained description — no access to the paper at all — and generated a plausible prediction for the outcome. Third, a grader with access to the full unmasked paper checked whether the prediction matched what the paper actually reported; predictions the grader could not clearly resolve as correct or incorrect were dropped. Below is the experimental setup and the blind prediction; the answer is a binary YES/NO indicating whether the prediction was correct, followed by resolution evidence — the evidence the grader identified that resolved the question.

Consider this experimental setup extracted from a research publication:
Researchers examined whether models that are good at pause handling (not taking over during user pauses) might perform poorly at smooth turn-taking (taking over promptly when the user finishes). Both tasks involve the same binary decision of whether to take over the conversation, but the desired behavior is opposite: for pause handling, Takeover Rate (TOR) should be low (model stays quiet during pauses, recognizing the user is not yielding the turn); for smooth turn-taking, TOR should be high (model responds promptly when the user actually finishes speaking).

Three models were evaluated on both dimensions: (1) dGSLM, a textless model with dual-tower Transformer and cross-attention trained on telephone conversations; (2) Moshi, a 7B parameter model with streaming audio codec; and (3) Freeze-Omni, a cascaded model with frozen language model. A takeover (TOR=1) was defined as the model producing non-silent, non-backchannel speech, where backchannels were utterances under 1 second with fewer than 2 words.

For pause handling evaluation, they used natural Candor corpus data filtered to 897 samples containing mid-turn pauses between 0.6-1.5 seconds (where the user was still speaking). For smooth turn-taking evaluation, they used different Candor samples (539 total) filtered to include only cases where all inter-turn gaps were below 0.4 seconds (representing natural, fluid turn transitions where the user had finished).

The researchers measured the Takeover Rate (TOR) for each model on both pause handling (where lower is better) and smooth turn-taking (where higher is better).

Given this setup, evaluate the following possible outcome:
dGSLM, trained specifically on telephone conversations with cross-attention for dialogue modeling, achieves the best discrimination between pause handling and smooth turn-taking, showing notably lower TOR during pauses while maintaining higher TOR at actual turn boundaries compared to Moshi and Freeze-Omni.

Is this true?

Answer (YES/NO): NO